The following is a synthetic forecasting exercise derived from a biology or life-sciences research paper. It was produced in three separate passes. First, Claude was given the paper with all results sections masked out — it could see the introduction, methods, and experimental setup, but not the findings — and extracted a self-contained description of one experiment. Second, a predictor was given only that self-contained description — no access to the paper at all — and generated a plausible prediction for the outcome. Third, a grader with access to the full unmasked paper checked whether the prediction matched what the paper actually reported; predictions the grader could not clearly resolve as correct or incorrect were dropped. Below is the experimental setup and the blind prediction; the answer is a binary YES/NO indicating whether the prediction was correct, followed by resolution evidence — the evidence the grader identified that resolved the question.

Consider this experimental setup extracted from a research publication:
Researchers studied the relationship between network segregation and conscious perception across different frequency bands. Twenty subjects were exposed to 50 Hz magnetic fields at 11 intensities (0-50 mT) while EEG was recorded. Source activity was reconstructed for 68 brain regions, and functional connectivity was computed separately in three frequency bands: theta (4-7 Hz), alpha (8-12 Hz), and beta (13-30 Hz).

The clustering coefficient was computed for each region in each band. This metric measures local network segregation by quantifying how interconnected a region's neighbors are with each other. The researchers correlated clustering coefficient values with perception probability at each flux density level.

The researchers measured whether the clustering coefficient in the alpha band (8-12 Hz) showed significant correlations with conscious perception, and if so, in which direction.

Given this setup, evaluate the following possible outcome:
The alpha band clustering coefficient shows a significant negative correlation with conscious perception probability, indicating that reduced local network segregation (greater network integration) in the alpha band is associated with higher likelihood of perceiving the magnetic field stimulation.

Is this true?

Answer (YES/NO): NO